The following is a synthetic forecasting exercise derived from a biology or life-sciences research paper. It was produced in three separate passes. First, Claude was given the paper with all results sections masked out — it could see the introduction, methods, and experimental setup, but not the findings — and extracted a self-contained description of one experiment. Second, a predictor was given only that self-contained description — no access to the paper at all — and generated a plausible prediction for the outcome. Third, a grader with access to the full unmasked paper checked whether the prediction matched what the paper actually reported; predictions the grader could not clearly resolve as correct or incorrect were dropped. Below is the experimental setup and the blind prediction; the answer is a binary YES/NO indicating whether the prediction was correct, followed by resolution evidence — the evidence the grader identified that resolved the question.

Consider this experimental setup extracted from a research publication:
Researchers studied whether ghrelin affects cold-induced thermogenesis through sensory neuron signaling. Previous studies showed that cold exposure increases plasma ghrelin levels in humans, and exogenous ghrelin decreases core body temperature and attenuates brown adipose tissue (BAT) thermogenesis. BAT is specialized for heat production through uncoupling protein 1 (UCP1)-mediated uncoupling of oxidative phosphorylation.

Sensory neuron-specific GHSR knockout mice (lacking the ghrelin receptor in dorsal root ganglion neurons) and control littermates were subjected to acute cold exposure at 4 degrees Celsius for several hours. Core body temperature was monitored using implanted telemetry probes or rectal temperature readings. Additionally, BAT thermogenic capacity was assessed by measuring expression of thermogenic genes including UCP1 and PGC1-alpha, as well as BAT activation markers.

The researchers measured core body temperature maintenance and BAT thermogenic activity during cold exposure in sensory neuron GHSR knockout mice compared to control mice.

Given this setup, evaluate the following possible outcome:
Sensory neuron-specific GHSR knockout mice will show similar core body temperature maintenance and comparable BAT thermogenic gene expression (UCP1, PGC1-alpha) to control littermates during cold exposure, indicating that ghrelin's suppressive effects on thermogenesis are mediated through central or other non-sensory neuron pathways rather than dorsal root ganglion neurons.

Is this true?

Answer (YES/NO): NO